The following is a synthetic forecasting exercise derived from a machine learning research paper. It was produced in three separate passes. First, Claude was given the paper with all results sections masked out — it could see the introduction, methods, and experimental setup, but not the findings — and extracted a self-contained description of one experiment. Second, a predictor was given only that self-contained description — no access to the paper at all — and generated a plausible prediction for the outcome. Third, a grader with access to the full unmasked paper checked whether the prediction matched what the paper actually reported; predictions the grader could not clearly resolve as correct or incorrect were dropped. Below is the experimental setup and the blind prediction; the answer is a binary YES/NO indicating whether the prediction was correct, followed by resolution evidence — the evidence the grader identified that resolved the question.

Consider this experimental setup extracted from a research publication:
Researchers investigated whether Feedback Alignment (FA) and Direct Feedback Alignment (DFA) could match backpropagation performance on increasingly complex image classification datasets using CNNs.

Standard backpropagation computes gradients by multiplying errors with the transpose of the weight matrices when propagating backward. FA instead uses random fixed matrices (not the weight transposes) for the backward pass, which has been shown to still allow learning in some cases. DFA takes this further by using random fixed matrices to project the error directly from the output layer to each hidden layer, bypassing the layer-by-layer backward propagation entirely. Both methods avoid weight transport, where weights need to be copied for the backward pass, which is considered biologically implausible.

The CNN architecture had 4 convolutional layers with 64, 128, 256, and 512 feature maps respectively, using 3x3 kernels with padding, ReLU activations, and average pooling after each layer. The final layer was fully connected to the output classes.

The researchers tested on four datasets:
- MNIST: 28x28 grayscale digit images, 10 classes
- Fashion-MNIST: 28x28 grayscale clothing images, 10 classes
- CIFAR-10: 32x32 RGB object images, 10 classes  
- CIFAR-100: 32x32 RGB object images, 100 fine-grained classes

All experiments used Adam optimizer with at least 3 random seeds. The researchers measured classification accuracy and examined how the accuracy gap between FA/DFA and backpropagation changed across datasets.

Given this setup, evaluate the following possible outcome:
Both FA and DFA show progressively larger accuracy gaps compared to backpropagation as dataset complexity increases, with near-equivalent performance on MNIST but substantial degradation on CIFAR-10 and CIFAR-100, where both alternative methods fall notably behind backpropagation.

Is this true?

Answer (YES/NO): YES